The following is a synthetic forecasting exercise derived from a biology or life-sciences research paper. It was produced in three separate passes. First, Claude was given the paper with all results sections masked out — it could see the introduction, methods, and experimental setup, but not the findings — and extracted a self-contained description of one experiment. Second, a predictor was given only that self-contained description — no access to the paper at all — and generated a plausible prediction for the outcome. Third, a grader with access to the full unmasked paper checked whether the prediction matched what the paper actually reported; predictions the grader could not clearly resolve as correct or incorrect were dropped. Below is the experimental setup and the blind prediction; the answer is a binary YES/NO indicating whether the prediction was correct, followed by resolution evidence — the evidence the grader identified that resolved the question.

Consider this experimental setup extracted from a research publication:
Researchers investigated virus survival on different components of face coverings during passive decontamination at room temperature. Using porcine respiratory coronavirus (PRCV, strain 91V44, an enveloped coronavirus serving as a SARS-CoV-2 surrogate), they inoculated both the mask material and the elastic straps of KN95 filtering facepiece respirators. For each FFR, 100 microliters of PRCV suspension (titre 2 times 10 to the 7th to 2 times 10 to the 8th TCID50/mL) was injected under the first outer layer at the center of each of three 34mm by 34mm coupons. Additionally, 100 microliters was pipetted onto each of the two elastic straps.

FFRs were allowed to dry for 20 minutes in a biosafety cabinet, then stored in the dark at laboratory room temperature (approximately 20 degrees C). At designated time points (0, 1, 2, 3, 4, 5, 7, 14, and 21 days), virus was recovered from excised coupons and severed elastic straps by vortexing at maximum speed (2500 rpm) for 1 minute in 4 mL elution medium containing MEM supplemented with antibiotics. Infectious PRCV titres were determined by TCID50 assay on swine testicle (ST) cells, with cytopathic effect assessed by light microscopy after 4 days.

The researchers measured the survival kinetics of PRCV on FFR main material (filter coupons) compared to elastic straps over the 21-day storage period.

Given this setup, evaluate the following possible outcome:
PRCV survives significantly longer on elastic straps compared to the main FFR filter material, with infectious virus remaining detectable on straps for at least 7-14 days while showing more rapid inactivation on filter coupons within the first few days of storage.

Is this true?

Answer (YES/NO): NO